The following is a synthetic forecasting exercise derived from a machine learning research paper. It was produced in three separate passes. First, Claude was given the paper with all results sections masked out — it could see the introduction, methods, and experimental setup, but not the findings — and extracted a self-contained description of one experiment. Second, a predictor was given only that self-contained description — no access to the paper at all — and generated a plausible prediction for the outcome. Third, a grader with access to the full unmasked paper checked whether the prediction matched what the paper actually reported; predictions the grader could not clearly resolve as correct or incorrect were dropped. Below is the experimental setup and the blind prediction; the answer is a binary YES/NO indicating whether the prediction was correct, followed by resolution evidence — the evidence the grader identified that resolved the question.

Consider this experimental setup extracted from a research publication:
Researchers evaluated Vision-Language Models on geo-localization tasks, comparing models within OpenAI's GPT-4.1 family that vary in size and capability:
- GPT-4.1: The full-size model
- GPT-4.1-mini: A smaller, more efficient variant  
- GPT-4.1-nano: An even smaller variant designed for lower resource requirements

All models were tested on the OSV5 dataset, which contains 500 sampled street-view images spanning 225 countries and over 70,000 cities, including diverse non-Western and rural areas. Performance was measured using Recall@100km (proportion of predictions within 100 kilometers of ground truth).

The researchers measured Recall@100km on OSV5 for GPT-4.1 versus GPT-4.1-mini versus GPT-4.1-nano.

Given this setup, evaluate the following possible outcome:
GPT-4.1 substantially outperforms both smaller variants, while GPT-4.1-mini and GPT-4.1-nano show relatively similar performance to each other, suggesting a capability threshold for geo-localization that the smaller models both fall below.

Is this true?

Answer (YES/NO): NO